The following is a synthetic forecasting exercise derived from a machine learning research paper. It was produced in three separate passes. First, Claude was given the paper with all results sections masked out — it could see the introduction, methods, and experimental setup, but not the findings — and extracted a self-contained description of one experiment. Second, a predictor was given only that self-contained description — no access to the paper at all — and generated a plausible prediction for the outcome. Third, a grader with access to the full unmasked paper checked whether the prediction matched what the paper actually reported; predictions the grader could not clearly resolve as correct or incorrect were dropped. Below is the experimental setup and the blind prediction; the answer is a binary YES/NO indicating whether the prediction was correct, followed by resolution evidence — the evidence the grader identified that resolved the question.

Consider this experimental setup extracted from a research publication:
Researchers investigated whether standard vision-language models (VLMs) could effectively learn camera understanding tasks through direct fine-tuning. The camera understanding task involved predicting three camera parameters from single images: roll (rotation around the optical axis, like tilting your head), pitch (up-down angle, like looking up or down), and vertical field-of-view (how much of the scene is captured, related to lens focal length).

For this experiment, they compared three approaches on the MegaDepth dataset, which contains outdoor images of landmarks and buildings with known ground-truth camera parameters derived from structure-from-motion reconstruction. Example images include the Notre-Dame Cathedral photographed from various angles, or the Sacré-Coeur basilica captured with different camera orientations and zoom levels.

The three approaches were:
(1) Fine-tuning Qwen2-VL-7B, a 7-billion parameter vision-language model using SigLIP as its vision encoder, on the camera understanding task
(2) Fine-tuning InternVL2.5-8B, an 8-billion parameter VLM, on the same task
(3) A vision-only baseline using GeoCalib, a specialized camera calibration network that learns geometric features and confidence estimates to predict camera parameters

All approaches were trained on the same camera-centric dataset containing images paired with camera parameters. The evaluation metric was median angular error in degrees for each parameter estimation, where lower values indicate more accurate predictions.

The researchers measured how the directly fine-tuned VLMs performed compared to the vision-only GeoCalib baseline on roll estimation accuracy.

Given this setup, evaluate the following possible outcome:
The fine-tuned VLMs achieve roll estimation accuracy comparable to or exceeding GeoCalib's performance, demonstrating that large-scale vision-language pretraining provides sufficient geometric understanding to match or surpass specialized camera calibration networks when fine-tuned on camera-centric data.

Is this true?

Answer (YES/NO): NO